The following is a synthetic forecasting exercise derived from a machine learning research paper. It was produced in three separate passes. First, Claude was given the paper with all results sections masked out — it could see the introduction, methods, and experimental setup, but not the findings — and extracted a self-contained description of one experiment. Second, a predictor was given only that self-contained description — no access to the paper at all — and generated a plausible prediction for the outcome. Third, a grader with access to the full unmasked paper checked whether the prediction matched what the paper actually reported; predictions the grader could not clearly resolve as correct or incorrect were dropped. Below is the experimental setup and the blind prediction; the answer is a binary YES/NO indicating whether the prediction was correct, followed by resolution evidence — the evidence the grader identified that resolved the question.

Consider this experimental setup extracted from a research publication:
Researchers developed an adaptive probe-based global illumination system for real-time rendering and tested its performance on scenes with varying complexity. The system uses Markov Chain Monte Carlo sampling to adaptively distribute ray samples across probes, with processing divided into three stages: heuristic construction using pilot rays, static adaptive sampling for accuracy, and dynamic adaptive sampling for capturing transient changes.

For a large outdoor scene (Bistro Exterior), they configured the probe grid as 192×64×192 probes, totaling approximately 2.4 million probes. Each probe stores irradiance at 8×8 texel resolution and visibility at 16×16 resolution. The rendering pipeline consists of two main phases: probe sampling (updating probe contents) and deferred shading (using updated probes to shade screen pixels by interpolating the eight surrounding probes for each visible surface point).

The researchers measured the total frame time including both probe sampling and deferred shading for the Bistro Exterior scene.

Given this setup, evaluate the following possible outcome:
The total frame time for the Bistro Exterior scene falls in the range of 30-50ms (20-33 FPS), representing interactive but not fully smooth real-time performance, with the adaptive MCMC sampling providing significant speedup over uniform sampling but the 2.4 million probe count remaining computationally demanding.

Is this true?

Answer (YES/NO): NO